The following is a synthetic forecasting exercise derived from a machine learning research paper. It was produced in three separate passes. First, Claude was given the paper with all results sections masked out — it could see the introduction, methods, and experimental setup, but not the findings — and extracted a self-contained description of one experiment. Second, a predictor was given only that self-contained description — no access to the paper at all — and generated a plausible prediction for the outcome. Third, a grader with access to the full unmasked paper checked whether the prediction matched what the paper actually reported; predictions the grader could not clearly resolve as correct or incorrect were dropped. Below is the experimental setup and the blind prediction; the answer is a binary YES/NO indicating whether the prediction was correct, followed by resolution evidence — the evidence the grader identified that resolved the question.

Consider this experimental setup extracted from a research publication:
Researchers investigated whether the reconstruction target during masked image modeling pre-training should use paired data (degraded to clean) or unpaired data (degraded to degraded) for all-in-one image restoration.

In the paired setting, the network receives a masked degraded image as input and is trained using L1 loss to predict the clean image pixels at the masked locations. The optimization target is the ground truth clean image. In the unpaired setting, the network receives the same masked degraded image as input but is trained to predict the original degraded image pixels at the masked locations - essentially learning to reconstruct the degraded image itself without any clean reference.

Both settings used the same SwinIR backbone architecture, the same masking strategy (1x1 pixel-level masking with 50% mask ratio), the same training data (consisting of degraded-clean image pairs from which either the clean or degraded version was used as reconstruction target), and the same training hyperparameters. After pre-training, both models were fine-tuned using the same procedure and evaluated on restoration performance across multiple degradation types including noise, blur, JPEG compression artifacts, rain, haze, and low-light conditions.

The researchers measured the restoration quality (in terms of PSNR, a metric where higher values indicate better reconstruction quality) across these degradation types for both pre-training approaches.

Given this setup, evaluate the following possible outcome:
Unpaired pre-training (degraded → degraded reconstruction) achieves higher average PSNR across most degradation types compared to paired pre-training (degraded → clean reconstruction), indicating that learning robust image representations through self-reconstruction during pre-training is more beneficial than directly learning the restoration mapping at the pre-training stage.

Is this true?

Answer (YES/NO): NO